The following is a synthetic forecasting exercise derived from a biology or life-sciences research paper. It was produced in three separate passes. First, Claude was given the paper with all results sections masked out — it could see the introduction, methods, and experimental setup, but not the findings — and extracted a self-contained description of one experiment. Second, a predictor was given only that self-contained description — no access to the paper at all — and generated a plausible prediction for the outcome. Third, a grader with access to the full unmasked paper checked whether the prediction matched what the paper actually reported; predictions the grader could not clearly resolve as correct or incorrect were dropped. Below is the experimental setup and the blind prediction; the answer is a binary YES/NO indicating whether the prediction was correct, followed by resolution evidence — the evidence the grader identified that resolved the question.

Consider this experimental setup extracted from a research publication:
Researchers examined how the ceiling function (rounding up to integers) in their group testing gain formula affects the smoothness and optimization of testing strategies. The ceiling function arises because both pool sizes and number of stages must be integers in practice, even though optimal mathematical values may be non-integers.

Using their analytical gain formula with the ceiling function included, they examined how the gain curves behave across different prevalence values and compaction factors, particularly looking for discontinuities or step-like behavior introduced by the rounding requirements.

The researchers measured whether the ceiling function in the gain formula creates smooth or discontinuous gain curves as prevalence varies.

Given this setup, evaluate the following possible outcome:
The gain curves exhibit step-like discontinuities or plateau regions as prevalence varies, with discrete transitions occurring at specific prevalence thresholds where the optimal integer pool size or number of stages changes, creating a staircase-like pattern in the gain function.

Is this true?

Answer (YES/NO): YES